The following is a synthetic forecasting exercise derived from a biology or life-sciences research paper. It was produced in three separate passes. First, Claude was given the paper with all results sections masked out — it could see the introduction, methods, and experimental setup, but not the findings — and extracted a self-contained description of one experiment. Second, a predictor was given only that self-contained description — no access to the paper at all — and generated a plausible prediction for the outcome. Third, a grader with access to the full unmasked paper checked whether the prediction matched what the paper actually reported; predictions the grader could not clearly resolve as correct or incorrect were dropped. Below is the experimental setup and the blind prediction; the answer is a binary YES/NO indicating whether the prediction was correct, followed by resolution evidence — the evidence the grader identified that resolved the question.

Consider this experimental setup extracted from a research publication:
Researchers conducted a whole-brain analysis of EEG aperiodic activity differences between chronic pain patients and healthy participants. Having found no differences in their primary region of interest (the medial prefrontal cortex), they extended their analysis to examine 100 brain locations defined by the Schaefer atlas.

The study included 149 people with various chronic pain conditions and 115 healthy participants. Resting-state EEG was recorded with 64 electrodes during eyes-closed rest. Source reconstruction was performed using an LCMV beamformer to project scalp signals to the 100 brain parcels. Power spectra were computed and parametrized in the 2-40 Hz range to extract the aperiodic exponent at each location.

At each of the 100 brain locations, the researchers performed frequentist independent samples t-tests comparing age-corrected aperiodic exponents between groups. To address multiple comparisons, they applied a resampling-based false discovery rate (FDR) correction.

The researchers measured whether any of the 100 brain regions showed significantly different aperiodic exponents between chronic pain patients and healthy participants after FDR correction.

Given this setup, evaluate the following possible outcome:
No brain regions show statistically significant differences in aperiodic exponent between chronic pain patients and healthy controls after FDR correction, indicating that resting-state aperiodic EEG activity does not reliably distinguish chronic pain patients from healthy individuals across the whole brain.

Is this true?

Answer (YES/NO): YES